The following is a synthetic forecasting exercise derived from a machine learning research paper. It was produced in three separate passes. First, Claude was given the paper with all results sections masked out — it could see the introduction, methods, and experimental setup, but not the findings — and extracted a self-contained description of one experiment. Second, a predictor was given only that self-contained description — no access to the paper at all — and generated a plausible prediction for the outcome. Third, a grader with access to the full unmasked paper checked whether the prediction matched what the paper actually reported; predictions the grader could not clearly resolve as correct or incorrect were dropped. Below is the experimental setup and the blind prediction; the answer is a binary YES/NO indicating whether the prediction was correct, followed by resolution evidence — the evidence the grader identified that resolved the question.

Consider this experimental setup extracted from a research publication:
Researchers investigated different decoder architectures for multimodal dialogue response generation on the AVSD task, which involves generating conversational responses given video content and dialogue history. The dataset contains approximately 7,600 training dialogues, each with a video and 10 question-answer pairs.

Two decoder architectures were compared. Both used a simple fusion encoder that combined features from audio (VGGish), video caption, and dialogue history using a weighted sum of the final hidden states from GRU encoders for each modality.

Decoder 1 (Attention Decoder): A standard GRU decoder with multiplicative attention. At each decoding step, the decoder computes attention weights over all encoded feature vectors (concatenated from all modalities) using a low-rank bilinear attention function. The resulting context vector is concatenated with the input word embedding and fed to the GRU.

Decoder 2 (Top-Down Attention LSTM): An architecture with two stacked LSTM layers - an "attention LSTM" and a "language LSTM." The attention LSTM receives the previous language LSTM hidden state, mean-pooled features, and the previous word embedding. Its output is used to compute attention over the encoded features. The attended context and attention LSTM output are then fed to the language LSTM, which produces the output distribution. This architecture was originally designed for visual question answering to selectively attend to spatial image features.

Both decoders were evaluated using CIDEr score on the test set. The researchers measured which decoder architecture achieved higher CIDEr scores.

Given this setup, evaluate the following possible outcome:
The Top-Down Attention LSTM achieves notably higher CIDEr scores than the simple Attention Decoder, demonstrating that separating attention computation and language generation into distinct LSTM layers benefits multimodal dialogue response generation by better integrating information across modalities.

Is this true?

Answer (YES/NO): NO